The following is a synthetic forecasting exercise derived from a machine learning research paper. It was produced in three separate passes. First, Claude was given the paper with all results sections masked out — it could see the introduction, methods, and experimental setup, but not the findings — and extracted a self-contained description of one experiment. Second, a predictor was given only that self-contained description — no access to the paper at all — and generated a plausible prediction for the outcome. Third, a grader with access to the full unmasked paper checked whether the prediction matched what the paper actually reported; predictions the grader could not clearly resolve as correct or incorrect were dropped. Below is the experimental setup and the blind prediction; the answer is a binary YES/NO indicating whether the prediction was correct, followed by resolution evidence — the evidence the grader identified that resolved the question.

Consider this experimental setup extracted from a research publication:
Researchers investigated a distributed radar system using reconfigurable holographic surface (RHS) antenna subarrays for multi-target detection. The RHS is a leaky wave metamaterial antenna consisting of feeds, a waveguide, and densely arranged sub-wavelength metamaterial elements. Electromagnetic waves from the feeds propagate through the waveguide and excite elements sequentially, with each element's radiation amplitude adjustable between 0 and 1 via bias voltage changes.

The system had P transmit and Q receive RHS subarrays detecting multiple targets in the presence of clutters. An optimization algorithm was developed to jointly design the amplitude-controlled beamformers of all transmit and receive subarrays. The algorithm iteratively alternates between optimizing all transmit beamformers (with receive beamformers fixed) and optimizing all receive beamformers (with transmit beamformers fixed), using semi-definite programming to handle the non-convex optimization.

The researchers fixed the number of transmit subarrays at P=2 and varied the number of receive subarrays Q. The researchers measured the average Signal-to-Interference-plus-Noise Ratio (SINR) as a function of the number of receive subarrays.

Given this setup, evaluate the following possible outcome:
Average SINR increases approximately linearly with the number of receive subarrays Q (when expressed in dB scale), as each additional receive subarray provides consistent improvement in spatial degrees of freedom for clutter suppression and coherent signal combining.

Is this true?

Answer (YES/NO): NO